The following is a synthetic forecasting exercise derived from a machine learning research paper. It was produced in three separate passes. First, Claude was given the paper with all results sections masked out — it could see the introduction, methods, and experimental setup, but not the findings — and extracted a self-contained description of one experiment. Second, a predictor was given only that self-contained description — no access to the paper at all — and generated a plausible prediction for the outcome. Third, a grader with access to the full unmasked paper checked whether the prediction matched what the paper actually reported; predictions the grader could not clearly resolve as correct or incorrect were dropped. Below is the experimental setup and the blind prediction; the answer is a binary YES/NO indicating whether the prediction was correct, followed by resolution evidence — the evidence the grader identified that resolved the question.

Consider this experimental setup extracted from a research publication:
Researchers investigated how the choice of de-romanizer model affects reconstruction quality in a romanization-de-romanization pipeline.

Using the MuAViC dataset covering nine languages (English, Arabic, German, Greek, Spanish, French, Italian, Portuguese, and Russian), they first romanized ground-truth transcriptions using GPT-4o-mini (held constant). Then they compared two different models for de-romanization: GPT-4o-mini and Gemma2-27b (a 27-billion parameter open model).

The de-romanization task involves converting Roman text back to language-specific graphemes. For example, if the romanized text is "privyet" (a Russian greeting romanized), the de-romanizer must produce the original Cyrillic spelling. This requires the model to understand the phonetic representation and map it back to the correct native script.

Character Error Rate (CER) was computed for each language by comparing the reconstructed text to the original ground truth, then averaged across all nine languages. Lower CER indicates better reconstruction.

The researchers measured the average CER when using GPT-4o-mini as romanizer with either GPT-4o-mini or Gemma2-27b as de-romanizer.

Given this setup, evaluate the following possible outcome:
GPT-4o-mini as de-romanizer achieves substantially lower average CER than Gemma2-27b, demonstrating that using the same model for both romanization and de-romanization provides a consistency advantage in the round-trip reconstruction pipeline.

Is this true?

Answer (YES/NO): YES